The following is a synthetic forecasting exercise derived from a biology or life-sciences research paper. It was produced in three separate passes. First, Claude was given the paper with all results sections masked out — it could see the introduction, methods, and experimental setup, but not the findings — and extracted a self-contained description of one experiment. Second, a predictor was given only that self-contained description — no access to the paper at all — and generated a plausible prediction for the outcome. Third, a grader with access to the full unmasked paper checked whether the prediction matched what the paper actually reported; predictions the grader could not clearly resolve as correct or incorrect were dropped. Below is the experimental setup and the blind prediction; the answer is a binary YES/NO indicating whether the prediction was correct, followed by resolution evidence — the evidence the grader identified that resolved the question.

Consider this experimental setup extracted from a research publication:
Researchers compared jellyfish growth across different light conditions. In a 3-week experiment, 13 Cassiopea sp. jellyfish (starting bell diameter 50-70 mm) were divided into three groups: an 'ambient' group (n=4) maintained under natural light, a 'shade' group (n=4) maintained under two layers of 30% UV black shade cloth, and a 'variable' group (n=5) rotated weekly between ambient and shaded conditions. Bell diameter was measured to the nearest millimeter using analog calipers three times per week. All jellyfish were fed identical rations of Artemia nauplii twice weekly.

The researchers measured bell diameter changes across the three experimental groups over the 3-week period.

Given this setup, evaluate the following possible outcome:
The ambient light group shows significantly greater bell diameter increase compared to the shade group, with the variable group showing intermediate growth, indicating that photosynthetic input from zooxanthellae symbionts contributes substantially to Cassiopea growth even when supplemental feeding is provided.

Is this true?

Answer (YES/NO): NO